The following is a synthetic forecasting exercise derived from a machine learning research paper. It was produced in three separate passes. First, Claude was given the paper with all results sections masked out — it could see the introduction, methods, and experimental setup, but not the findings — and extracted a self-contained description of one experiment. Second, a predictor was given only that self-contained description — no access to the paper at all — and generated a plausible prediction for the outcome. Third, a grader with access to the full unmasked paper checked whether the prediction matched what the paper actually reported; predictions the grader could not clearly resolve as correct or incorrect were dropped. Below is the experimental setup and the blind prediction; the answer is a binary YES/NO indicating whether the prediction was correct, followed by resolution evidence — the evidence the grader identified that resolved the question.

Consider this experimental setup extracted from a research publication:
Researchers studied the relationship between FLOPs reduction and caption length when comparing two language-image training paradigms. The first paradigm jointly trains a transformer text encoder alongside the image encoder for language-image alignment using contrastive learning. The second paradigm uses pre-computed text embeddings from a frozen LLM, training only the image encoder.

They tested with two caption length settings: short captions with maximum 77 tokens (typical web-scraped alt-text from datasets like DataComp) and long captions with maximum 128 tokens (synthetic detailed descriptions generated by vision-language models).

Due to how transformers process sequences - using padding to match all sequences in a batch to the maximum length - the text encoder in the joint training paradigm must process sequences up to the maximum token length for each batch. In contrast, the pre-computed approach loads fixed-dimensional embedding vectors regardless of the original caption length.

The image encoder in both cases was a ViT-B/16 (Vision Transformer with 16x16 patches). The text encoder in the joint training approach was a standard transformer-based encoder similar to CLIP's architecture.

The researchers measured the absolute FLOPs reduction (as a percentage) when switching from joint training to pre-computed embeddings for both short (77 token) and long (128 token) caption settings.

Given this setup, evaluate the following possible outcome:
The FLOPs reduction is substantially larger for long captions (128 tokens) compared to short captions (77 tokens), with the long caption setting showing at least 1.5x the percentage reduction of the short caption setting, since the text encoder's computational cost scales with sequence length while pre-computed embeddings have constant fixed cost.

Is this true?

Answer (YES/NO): NO